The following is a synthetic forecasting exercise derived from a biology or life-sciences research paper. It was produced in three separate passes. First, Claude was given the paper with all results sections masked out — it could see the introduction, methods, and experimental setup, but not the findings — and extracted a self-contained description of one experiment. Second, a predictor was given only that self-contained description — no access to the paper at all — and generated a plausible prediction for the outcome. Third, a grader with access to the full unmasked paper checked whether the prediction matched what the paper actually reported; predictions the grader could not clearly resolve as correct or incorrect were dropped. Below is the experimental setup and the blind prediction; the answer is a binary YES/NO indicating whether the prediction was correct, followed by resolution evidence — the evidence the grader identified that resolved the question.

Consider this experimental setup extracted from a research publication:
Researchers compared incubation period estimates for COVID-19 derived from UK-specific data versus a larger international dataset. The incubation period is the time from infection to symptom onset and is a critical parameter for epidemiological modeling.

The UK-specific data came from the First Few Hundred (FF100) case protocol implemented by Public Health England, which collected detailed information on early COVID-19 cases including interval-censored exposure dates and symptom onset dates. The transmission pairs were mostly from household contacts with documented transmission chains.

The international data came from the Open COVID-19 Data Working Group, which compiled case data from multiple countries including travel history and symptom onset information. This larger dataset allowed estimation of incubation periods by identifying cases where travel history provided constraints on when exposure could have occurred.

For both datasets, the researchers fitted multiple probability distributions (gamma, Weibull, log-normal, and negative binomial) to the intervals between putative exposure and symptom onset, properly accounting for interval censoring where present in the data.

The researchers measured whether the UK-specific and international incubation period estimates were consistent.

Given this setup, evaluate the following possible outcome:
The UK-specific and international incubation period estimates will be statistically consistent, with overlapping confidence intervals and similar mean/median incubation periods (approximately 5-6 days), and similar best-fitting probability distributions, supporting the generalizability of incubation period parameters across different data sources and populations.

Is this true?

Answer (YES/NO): NO